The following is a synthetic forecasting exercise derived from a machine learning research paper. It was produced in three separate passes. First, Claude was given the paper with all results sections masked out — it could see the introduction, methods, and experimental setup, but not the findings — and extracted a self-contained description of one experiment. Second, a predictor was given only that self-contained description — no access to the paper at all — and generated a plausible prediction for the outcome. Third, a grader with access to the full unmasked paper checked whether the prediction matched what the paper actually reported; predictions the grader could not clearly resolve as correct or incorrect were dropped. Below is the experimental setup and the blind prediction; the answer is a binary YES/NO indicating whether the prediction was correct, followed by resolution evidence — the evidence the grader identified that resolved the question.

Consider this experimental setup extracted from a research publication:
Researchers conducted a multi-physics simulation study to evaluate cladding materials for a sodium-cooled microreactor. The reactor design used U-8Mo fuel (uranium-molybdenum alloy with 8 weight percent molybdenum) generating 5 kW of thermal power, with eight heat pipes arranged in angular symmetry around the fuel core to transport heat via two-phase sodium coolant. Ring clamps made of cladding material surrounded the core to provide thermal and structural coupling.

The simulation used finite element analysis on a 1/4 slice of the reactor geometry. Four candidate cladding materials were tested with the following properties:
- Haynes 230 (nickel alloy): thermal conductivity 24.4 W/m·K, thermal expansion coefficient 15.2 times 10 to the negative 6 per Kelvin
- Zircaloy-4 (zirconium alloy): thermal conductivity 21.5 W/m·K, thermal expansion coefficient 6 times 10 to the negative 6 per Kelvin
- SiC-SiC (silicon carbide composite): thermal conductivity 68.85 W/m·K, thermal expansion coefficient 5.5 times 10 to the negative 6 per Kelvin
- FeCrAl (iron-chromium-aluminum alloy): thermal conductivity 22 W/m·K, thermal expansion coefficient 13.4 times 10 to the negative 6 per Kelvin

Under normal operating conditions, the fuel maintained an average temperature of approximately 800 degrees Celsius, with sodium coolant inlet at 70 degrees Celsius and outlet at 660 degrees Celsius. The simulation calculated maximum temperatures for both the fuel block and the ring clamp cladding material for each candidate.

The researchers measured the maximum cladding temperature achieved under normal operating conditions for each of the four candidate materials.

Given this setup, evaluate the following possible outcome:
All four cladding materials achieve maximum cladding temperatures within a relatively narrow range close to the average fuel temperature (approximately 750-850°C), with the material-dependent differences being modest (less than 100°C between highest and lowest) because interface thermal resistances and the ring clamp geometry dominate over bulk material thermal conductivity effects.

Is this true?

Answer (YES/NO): YES